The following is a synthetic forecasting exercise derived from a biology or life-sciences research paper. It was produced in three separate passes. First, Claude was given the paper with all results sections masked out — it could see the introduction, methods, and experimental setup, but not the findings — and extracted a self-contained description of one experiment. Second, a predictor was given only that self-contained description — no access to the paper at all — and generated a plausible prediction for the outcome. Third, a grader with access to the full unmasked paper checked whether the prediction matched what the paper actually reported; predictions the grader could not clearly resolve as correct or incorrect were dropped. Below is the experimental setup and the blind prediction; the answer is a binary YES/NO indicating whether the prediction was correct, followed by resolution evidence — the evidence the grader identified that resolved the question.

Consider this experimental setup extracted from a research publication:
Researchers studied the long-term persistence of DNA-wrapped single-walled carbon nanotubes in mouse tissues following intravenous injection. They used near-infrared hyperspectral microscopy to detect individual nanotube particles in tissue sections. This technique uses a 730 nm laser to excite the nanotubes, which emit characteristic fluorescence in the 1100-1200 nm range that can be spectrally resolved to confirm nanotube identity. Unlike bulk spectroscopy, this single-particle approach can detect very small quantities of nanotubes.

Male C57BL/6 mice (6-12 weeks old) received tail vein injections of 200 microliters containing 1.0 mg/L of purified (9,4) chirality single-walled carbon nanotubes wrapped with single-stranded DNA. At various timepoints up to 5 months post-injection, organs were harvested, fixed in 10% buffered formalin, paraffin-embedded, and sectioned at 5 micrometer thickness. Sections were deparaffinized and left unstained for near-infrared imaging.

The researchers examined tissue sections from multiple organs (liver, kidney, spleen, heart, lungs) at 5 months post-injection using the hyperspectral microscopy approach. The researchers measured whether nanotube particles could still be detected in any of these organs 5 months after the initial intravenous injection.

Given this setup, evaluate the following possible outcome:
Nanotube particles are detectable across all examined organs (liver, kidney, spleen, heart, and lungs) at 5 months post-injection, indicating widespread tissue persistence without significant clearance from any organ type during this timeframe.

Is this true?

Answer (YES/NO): NO